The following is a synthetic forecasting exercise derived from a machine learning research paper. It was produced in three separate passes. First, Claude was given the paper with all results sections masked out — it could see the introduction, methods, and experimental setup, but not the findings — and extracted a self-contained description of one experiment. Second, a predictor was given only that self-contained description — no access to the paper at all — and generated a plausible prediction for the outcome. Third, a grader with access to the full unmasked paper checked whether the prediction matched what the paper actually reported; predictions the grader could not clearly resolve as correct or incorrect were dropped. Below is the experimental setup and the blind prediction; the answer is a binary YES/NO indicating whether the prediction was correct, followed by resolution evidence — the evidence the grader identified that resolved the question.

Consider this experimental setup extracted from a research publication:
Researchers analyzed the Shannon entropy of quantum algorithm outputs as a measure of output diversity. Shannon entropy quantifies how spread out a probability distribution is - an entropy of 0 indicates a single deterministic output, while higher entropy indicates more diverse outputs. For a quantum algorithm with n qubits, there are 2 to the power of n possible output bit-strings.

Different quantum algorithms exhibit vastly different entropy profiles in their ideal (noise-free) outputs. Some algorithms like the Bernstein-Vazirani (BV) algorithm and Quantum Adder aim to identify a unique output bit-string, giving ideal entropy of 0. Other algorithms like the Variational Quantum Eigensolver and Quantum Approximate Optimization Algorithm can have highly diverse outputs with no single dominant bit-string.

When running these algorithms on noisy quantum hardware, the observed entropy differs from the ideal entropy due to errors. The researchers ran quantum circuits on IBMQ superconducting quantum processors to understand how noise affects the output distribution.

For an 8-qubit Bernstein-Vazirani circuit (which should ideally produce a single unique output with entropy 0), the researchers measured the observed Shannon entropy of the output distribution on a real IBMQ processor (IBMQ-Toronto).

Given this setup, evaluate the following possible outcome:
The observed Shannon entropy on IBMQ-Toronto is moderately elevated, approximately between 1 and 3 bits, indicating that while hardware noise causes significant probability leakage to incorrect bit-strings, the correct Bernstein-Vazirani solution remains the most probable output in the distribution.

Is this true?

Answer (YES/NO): NO